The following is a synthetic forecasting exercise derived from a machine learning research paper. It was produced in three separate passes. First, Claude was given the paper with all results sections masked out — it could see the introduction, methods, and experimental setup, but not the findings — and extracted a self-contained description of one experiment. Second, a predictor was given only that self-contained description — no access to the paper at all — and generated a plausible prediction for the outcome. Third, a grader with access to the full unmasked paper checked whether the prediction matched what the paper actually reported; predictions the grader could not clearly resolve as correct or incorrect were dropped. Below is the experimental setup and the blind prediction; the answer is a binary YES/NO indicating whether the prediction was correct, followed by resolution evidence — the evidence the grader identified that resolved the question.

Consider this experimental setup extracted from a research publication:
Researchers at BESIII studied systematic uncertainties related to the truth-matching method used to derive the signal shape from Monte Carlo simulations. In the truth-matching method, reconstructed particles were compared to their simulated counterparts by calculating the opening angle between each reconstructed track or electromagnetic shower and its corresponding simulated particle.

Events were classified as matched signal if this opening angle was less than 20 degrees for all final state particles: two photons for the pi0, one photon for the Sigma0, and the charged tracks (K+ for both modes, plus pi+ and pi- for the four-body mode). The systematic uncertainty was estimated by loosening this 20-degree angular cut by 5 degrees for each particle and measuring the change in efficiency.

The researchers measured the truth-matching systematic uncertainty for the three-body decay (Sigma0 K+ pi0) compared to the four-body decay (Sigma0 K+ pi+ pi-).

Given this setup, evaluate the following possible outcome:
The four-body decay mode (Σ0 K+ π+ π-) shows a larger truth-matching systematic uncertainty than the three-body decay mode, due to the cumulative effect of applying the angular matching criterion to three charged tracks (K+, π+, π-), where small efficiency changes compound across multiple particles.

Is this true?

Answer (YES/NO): NO